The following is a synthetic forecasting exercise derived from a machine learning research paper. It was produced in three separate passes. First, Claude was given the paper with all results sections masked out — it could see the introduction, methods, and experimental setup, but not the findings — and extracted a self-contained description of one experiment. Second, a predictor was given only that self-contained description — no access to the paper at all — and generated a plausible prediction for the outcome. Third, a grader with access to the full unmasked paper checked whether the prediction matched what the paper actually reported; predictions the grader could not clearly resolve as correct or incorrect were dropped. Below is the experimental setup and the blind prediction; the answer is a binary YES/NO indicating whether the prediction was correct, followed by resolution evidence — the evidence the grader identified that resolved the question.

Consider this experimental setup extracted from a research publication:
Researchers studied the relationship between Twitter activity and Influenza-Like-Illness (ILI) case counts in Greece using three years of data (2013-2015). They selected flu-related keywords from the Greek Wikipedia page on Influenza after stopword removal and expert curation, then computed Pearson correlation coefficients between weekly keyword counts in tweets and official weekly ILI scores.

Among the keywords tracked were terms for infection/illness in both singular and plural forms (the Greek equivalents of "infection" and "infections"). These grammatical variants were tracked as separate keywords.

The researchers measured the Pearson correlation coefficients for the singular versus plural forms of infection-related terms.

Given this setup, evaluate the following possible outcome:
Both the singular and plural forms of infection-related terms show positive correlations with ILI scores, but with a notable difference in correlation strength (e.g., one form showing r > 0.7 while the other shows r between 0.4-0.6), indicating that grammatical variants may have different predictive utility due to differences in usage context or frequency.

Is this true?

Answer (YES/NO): NO